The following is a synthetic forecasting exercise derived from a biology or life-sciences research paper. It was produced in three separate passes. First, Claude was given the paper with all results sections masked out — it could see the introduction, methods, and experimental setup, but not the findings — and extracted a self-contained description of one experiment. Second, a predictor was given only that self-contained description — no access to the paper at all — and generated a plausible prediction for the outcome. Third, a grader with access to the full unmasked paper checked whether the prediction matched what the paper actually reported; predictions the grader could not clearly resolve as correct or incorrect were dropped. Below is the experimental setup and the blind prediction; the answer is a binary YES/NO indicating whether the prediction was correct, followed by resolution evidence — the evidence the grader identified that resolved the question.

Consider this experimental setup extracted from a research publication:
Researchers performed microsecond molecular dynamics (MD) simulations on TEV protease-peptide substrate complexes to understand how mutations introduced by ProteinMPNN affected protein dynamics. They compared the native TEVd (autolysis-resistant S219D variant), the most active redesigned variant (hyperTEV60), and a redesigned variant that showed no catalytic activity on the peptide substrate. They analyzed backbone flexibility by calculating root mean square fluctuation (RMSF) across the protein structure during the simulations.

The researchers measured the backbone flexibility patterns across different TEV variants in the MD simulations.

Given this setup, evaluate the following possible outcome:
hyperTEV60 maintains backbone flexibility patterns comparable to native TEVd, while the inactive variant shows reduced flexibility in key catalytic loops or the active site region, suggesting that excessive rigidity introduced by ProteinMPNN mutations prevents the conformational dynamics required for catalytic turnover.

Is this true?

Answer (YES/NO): NO